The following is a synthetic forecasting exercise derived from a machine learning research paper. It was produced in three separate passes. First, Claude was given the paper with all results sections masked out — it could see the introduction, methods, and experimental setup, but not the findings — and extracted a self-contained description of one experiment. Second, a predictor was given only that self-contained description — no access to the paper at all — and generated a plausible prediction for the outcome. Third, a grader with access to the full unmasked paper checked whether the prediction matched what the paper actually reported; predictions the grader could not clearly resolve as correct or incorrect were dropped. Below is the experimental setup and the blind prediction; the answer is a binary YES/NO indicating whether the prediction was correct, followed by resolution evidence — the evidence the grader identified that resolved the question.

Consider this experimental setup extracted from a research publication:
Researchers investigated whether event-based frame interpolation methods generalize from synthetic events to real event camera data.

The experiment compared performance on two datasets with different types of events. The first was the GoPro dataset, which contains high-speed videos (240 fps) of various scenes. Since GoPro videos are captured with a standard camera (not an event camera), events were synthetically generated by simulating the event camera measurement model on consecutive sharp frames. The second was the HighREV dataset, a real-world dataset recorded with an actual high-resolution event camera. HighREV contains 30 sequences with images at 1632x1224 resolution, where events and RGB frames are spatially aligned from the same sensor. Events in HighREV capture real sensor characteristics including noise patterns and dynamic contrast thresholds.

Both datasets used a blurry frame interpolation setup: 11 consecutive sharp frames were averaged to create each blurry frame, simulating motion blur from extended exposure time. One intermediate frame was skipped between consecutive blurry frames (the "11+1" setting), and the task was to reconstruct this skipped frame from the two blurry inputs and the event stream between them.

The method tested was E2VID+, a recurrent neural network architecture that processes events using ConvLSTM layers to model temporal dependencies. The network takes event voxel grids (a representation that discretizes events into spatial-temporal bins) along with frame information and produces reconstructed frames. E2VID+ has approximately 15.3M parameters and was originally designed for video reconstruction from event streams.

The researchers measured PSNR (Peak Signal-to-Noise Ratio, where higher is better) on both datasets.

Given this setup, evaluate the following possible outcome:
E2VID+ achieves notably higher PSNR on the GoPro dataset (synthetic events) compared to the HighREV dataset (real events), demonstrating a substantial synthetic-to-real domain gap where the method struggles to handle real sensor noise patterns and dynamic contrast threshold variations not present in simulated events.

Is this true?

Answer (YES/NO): NO